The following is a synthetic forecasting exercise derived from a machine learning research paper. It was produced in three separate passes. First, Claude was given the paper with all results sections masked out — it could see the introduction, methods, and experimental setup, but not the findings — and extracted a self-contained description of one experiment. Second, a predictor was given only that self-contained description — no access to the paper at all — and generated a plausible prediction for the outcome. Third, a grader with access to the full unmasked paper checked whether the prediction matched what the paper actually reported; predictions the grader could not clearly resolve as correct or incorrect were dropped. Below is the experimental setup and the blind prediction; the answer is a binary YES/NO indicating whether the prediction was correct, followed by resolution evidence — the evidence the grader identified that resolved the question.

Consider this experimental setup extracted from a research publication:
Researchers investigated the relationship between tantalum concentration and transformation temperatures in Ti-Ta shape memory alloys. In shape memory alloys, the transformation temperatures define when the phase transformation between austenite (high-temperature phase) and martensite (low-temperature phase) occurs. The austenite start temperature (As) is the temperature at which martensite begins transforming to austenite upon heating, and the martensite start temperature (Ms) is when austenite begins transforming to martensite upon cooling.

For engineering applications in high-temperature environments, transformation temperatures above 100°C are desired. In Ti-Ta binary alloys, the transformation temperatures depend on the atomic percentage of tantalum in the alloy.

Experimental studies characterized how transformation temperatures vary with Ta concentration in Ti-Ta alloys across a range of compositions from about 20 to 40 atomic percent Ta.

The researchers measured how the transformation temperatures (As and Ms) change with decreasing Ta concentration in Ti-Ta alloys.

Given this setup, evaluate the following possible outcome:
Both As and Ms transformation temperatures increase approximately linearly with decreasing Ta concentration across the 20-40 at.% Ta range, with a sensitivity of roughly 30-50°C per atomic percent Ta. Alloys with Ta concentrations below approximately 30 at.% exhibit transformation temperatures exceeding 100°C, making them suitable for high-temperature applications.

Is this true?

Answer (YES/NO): NO